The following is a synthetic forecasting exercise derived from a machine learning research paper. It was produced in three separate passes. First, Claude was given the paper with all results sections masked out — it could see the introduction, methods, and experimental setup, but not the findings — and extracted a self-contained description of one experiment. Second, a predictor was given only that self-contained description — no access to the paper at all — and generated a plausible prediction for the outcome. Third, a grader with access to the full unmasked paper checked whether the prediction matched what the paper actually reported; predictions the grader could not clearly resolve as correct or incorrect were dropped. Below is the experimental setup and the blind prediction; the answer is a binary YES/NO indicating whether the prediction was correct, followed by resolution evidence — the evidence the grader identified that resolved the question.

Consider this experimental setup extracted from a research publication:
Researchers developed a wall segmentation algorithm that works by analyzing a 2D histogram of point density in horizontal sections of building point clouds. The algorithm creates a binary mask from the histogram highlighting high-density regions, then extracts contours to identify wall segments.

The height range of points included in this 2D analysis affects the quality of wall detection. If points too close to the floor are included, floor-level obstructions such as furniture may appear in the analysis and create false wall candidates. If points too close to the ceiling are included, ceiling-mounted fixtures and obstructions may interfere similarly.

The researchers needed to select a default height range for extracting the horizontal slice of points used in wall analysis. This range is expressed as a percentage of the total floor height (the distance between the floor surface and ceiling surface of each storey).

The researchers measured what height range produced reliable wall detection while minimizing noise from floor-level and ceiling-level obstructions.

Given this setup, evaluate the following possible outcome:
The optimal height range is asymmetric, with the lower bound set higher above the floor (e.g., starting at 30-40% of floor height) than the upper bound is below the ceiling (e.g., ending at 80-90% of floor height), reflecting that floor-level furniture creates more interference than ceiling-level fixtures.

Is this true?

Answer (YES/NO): NO